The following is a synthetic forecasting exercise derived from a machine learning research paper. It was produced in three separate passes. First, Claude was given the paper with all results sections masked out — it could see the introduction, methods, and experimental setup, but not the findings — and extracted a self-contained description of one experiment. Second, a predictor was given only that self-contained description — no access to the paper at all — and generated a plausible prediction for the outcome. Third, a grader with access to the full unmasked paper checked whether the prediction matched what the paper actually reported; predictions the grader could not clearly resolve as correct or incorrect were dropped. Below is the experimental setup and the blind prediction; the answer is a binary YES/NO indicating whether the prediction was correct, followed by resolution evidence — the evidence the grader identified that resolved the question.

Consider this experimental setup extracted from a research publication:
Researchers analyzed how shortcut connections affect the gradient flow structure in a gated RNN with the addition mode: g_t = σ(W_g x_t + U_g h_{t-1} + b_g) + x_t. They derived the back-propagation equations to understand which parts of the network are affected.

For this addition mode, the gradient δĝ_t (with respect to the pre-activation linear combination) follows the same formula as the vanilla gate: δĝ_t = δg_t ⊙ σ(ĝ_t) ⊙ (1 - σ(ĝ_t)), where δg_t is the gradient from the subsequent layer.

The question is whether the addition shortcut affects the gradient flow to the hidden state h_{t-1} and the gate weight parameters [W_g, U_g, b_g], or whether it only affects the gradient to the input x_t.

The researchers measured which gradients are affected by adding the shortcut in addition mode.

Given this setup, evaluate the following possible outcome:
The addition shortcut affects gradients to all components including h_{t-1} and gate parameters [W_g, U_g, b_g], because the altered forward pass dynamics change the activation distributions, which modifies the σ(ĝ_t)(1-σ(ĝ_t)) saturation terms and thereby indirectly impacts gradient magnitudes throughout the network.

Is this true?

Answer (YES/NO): NO